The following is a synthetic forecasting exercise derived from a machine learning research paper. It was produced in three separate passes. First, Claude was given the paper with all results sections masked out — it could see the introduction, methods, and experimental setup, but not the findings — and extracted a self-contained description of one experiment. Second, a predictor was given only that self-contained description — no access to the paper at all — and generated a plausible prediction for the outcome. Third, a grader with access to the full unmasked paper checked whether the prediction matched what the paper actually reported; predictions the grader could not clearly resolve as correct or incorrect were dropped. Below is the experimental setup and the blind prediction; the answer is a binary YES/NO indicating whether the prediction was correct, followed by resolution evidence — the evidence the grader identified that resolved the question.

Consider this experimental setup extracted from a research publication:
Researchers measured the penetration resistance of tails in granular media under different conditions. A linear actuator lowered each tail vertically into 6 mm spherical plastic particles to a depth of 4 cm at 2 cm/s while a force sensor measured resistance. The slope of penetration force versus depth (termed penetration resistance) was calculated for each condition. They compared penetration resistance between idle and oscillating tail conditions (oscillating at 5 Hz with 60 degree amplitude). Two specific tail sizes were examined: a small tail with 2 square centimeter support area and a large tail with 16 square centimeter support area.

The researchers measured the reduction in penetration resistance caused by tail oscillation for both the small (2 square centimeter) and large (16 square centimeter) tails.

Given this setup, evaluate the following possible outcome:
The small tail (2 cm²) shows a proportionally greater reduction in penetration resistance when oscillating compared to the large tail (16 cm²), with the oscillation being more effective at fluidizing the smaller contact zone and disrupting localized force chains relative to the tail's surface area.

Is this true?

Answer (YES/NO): YES